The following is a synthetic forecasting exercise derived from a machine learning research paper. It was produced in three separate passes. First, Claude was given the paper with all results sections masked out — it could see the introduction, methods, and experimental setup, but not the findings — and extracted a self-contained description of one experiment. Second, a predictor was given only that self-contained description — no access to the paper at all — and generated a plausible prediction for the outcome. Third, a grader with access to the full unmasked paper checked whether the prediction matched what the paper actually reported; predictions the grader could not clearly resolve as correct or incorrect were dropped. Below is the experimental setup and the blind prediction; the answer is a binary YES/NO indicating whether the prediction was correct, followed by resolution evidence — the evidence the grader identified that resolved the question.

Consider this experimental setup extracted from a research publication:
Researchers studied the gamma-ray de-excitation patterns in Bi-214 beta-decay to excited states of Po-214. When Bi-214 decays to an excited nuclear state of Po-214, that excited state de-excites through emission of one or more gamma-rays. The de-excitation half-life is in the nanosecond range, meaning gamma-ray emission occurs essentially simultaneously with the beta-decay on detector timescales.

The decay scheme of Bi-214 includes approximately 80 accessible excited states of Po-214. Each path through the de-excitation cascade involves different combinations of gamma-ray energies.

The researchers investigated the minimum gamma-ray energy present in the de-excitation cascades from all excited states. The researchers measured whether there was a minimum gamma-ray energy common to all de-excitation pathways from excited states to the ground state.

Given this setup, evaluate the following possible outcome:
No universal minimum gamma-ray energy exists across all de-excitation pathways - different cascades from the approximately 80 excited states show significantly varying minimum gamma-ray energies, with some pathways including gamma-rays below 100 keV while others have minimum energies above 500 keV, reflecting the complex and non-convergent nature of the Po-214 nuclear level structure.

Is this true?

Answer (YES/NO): NO